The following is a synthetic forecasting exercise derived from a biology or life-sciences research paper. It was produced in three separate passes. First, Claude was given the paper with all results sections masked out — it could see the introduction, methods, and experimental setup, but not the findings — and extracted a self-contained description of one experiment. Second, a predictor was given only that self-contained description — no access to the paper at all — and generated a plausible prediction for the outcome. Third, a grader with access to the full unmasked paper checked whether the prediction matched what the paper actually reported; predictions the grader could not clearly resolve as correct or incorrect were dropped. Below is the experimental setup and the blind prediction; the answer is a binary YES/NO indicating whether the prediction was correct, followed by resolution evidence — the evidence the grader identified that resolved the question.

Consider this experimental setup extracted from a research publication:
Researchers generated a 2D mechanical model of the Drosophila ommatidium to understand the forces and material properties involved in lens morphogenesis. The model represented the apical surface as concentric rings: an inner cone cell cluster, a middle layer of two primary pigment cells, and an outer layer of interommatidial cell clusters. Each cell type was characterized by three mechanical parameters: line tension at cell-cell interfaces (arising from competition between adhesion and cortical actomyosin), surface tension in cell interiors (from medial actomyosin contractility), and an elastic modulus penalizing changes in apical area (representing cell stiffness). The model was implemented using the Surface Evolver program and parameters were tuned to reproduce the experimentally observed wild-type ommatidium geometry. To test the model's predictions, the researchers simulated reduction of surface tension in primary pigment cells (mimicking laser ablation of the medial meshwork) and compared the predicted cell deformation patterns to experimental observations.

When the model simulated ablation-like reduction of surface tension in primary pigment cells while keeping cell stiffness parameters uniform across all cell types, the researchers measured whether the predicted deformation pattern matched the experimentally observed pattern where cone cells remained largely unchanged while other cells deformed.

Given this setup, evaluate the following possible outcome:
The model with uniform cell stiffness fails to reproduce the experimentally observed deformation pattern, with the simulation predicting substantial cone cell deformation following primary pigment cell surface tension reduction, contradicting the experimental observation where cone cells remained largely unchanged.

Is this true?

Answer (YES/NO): YES